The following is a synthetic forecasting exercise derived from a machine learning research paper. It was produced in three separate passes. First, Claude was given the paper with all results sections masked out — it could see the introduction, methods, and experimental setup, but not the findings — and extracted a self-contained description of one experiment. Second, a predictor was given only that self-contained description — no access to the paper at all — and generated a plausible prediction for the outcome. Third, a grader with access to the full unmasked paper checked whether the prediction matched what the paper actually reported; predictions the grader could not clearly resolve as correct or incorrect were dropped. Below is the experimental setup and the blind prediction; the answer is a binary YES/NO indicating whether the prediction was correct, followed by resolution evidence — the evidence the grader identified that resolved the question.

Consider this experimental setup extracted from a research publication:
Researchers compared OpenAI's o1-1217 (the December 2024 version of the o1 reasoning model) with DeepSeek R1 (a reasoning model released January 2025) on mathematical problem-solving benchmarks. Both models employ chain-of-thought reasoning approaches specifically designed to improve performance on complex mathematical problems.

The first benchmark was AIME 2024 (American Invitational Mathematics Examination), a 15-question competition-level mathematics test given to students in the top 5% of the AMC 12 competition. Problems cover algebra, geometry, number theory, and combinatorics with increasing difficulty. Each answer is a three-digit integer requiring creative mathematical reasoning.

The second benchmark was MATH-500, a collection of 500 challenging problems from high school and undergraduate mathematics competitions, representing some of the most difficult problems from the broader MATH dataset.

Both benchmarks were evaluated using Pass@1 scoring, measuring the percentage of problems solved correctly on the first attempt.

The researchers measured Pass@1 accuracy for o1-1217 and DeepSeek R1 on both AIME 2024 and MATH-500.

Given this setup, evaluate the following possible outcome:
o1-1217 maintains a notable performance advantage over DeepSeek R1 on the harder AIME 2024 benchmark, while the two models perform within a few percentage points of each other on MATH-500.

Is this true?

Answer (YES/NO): NO